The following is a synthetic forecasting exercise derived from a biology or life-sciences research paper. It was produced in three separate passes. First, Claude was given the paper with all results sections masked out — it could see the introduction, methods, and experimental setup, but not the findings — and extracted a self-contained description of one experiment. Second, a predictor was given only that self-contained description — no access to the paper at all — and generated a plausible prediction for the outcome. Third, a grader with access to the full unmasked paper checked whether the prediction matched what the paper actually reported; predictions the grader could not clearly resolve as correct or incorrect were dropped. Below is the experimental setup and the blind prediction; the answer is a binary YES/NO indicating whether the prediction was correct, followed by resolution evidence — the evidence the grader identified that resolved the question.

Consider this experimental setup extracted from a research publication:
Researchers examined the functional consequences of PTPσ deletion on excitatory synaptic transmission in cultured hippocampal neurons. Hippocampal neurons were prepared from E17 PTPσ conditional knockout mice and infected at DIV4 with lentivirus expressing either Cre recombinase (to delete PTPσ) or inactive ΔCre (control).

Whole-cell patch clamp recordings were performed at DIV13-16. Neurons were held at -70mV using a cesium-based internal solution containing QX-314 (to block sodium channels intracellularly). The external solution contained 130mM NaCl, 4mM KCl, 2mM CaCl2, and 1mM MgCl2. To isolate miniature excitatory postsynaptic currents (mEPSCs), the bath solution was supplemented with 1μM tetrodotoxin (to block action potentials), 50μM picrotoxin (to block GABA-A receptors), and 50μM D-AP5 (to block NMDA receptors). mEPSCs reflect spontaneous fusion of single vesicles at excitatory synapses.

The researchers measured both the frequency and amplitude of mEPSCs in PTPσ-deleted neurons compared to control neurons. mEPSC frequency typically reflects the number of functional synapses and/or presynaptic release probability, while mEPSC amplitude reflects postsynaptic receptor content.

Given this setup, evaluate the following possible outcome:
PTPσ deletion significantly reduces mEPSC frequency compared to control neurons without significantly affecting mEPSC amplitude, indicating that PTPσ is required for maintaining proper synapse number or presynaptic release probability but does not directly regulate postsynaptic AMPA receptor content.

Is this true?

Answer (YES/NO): YES